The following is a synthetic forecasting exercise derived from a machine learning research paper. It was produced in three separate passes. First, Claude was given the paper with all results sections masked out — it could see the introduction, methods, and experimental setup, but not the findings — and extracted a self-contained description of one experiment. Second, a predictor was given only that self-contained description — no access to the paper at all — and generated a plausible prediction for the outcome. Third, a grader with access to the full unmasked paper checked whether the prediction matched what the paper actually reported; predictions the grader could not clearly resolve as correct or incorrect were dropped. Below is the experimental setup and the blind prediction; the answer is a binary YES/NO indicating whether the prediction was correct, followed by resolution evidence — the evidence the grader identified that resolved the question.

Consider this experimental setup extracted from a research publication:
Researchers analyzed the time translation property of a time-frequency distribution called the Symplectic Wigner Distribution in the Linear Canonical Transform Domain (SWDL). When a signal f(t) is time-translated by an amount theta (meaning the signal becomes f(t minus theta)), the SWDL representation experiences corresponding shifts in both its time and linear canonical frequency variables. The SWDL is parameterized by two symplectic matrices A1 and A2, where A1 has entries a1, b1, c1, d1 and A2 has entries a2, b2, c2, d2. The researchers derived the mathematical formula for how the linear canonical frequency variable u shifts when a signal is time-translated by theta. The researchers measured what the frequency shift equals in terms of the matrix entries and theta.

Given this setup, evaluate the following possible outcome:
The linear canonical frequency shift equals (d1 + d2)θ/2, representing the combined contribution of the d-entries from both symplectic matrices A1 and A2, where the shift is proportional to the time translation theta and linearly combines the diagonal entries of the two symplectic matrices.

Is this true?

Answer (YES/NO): NO